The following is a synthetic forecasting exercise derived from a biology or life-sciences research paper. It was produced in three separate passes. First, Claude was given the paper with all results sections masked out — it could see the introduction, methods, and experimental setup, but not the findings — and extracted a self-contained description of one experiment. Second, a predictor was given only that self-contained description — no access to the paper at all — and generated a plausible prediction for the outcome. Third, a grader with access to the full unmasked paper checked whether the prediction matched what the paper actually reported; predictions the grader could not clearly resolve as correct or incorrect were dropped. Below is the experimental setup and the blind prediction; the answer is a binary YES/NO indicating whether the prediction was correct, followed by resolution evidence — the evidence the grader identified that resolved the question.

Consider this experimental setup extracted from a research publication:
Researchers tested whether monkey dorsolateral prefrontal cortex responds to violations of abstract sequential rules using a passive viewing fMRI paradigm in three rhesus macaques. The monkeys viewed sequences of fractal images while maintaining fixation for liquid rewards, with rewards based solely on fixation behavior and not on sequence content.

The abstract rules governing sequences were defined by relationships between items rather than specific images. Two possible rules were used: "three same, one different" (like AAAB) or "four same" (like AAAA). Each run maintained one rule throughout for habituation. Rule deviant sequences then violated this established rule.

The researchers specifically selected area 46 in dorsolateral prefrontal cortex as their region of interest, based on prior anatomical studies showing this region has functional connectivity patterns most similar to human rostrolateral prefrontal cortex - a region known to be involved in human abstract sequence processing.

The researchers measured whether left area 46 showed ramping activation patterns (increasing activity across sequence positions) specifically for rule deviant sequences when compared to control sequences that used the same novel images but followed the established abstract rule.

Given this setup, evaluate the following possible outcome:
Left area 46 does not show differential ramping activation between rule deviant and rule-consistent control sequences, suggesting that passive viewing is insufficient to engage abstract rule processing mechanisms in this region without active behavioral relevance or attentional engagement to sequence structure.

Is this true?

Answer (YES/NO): NO